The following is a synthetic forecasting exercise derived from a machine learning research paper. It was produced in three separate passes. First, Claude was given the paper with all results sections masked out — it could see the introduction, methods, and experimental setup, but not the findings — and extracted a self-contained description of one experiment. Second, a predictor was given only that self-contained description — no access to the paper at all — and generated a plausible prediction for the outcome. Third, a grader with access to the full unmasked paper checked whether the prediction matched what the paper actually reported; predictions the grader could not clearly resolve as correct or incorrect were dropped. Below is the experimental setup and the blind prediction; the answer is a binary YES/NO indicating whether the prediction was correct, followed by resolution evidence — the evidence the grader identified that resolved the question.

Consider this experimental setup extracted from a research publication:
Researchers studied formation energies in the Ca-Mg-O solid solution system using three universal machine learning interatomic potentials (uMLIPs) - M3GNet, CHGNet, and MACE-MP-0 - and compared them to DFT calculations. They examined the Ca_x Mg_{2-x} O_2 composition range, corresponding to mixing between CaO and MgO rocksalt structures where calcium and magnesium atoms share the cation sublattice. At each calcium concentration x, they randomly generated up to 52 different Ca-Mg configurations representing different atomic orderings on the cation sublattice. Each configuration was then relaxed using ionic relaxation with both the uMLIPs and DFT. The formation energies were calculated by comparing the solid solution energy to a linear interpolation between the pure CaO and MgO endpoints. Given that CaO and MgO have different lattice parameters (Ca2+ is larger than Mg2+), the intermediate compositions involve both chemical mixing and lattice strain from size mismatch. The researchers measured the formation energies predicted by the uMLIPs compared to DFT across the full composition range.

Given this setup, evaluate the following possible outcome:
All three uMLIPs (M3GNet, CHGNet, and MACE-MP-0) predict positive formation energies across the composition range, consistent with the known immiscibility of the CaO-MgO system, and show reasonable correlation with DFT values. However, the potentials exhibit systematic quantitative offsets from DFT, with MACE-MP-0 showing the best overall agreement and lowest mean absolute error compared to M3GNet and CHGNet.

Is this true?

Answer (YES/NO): NO